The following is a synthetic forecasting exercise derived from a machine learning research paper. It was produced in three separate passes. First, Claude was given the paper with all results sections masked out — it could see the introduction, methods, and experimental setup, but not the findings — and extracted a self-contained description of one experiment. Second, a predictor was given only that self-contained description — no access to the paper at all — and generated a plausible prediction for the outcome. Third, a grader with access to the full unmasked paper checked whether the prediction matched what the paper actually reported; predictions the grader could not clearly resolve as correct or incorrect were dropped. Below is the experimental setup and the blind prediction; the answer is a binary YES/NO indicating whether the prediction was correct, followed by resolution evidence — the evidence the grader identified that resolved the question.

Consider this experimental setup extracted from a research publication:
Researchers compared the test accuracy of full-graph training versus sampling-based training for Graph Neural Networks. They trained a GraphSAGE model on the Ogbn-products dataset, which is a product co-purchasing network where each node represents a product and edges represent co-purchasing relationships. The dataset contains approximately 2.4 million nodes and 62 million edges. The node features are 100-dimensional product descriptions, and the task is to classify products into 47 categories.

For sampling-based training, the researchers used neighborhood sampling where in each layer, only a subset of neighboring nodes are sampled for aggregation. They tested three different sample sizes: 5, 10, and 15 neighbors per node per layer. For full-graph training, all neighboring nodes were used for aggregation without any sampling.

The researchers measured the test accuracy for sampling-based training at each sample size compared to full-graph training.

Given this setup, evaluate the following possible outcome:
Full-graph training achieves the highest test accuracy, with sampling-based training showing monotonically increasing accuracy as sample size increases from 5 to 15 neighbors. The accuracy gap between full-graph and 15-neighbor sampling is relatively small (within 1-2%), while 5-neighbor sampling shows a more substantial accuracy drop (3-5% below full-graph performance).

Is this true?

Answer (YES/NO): NO